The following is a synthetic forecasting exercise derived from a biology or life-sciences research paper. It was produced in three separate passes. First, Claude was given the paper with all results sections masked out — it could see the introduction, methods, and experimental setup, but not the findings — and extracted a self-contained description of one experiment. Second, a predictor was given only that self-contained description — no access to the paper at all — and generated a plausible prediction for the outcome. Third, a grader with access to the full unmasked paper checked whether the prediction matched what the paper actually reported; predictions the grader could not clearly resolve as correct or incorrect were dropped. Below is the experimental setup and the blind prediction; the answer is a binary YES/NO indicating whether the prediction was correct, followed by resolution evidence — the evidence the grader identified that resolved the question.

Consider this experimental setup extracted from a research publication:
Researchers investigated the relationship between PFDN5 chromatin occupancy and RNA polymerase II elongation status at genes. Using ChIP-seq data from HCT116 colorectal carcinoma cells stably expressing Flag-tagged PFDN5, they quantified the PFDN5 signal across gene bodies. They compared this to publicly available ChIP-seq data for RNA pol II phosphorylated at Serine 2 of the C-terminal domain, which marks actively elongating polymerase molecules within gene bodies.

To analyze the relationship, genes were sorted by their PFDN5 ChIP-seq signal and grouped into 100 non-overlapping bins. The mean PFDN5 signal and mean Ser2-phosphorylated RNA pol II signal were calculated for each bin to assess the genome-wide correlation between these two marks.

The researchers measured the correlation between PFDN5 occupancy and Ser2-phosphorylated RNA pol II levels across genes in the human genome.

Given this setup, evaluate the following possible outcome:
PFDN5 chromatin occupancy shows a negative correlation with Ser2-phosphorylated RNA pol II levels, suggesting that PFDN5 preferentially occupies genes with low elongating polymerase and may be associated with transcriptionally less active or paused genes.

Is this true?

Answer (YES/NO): NO